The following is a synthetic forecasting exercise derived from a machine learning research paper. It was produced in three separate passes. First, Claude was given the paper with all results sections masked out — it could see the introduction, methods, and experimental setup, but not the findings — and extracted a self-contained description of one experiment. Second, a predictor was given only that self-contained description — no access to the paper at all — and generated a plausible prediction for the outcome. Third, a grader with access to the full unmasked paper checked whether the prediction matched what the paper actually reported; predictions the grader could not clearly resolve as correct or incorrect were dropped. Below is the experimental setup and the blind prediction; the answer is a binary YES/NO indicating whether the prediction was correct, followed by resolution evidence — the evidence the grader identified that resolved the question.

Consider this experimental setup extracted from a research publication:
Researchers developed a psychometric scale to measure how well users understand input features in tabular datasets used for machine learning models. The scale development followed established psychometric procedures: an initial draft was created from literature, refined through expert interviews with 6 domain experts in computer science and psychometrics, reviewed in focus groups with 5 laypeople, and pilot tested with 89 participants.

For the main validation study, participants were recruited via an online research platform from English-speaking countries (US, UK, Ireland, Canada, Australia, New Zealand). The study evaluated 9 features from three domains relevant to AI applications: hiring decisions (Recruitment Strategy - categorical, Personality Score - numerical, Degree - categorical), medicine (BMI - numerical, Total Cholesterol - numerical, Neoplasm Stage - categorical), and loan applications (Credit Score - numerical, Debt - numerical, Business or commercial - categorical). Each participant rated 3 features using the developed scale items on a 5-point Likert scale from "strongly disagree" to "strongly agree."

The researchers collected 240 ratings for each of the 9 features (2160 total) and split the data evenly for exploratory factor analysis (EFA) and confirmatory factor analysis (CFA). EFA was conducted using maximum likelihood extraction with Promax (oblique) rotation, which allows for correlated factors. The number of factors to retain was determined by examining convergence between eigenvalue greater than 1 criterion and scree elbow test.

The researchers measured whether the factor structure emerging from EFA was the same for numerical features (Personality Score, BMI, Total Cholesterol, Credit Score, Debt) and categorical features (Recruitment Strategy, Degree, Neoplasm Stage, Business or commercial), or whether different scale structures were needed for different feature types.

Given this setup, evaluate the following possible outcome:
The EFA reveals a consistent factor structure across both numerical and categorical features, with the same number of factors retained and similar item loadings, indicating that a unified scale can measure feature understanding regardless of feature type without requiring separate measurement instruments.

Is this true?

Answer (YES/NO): NO